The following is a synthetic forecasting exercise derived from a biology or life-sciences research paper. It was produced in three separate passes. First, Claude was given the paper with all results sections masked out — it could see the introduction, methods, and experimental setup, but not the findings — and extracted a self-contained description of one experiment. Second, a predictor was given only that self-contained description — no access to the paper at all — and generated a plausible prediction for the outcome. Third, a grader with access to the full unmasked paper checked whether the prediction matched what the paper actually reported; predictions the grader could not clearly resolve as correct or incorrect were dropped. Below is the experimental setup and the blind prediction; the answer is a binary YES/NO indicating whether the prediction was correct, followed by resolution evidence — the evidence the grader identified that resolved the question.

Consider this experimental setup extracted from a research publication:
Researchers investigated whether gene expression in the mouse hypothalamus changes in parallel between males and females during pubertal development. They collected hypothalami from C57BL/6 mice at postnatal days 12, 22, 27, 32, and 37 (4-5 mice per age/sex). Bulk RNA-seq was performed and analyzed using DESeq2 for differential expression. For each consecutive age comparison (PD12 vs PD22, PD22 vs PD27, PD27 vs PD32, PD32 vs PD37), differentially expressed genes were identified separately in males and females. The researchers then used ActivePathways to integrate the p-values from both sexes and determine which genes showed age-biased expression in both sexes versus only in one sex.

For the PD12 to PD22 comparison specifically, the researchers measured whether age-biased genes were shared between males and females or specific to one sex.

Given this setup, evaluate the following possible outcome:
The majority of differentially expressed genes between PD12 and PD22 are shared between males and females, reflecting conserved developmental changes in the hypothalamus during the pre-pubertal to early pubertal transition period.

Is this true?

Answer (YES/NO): NO